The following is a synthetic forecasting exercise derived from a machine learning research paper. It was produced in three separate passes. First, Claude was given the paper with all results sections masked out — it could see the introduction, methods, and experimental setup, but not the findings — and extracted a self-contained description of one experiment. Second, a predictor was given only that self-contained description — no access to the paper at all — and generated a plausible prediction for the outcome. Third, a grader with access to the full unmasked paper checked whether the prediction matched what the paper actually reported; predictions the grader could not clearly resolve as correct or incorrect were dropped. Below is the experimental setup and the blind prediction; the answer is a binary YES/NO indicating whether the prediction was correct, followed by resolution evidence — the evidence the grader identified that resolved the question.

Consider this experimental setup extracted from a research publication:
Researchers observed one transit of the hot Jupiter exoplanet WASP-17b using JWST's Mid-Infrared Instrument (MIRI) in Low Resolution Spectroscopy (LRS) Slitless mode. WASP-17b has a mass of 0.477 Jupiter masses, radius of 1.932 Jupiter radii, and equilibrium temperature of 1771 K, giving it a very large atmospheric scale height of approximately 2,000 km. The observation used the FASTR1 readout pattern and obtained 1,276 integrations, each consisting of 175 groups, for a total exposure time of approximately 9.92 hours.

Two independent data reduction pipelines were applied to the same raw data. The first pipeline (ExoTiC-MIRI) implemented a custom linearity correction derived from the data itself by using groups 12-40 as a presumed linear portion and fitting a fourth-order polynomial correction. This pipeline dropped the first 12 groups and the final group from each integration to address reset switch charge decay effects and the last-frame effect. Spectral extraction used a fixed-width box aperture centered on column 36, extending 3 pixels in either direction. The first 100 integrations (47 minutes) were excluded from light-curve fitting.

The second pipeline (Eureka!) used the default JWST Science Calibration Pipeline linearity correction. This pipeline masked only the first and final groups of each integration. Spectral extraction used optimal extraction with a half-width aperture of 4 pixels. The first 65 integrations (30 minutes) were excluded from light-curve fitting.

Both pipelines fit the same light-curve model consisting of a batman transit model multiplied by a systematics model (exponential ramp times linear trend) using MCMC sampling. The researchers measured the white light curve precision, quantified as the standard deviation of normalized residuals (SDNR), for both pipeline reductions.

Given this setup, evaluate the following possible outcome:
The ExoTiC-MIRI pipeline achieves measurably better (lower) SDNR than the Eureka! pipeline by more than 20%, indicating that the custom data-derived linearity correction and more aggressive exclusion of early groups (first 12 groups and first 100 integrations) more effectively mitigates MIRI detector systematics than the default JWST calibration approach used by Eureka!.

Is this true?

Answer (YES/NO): NO